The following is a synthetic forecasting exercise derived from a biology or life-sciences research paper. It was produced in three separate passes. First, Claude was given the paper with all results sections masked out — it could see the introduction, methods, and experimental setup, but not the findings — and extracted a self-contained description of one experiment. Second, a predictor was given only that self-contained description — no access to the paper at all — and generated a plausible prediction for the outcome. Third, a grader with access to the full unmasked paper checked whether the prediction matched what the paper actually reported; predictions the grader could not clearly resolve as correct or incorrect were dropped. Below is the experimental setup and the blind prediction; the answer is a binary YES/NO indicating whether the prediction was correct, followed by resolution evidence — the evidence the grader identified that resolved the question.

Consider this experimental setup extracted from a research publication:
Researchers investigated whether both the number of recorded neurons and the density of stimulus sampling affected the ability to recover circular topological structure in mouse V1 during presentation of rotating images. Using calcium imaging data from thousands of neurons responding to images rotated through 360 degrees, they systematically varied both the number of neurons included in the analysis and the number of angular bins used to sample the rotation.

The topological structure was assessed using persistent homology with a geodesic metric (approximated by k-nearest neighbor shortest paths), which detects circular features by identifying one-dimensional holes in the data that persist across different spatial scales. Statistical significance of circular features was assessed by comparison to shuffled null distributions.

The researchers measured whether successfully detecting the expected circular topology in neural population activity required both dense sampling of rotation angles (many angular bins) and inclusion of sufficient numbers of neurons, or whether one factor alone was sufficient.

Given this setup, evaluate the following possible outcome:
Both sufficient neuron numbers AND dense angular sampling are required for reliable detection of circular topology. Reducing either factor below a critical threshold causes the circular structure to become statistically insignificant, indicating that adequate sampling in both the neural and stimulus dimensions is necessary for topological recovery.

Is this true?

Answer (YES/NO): YES